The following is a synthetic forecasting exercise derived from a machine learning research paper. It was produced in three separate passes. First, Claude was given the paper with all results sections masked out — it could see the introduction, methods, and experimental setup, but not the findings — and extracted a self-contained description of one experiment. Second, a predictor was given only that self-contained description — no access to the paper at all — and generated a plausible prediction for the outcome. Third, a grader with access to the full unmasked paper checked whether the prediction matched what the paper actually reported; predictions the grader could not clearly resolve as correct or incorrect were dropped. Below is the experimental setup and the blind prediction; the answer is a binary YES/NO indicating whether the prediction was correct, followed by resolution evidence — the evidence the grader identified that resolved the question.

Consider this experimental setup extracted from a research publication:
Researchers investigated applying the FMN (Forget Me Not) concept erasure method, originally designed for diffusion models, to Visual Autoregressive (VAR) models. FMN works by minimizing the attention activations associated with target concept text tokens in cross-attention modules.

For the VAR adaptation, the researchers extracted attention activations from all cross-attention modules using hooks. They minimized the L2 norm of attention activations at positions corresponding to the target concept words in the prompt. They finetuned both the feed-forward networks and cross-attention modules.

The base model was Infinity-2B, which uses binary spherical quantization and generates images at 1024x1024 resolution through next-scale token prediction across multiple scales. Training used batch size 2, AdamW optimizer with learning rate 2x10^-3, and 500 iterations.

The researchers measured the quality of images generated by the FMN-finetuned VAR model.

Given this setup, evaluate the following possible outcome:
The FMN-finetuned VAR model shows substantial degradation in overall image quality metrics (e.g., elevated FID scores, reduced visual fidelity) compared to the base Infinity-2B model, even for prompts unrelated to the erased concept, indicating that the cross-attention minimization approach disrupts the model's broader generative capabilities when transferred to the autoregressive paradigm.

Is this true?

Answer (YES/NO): YES